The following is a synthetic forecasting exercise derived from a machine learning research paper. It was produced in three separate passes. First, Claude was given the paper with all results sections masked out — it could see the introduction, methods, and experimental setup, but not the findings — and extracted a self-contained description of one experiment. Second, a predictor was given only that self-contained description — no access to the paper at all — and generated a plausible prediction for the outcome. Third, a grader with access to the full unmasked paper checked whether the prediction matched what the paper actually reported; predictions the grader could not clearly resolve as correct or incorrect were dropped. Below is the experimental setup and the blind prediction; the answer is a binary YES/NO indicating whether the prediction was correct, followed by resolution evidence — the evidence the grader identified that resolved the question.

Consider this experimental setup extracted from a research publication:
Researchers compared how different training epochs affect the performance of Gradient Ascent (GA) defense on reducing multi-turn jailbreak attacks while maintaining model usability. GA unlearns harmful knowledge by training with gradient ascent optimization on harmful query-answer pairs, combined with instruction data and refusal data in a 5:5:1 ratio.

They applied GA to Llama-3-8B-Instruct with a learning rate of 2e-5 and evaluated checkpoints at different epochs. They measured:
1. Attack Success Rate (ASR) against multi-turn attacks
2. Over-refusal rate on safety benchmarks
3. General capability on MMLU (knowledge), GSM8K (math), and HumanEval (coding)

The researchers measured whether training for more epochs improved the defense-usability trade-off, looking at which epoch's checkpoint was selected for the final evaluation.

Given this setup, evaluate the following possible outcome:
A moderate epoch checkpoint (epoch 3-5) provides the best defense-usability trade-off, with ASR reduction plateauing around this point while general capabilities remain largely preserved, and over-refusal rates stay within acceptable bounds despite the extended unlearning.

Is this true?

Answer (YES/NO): NO